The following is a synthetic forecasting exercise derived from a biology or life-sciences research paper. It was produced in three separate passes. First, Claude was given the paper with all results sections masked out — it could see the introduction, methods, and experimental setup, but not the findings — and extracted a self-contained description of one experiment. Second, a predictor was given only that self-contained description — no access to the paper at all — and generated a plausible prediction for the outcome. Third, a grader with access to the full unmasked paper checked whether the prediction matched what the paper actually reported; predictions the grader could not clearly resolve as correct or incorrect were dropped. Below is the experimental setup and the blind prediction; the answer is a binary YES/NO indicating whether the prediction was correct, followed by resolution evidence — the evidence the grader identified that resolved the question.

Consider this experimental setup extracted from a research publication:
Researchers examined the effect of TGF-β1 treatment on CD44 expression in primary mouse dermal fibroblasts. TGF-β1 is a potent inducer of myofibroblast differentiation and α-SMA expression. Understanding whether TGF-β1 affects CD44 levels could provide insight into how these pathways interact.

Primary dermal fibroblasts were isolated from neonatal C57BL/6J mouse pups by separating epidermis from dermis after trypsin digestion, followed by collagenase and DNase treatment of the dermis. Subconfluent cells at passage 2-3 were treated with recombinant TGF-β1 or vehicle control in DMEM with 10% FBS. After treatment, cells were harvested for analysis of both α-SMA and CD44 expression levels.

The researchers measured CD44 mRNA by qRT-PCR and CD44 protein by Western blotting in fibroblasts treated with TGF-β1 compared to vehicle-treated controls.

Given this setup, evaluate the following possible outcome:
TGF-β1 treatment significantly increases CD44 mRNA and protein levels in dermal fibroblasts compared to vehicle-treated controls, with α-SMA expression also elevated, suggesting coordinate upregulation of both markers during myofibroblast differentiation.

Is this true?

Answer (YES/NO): YES